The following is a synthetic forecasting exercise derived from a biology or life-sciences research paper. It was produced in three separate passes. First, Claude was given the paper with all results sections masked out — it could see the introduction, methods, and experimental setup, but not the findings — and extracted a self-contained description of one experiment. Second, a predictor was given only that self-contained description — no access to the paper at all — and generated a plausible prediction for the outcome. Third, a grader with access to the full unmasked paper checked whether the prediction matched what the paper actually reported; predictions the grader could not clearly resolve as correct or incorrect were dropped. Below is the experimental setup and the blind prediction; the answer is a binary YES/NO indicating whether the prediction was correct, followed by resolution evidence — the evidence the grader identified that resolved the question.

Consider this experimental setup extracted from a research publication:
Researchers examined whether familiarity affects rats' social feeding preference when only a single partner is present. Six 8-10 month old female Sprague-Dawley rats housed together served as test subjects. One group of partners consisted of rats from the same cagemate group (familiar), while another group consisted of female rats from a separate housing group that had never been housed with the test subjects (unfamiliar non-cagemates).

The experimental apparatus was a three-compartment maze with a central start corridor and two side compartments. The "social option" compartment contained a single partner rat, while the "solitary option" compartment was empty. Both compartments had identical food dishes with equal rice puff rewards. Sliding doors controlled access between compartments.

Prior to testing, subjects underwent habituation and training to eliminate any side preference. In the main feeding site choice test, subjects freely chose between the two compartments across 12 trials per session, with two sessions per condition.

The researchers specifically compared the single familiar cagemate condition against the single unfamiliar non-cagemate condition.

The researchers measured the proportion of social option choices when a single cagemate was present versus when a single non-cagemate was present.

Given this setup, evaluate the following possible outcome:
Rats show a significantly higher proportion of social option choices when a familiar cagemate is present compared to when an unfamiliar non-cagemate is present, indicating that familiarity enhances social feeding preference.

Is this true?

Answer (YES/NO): NO